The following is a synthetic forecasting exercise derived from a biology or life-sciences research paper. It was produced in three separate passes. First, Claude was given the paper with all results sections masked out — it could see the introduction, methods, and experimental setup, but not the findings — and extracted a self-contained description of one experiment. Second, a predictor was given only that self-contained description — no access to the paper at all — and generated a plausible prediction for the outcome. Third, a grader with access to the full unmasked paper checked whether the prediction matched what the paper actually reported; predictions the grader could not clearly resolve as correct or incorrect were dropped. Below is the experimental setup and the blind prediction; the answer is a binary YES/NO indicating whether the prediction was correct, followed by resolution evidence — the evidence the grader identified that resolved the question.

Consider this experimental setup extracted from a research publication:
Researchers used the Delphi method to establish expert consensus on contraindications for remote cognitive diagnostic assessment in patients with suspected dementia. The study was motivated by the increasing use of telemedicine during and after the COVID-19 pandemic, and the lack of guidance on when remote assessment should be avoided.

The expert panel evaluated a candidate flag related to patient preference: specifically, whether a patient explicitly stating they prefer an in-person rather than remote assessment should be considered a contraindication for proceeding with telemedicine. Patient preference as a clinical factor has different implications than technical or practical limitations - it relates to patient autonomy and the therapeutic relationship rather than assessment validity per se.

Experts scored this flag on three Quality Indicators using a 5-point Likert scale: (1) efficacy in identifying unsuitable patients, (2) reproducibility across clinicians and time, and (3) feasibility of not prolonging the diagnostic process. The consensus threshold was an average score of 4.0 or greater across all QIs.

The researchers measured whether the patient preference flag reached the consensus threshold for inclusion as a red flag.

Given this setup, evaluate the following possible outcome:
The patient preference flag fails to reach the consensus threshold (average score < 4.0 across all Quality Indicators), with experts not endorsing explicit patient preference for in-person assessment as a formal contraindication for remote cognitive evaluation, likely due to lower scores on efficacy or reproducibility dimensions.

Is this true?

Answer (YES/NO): NO